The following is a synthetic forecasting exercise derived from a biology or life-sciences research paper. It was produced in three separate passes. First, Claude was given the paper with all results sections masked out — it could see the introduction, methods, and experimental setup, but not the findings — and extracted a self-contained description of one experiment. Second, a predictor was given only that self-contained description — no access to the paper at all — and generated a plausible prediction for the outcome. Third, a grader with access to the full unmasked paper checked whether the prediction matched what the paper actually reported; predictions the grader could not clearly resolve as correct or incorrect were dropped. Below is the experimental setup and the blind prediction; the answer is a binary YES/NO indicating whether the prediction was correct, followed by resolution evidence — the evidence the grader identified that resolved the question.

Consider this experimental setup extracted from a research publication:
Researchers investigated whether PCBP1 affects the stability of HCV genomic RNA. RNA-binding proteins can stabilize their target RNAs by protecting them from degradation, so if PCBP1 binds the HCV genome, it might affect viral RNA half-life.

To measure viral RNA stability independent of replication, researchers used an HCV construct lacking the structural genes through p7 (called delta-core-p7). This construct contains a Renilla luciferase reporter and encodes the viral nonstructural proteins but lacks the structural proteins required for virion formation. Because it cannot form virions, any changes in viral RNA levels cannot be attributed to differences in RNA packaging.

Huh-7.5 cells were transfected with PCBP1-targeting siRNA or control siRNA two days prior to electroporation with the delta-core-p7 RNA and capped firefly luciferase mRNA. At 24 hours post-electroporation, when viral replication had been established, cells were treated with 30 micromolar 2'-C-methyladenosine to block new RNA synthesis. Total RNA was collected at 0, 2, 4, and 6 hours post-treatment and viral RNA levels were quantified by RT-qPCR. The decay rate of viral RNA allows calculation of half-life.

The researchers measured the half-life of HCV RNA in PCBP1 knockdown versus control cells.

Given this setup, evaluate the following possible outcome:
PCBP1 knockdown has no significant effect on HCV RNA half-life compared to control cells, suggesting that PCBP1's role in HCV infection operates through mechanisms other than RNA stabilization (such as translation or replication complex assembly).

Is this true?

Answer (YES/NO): YES